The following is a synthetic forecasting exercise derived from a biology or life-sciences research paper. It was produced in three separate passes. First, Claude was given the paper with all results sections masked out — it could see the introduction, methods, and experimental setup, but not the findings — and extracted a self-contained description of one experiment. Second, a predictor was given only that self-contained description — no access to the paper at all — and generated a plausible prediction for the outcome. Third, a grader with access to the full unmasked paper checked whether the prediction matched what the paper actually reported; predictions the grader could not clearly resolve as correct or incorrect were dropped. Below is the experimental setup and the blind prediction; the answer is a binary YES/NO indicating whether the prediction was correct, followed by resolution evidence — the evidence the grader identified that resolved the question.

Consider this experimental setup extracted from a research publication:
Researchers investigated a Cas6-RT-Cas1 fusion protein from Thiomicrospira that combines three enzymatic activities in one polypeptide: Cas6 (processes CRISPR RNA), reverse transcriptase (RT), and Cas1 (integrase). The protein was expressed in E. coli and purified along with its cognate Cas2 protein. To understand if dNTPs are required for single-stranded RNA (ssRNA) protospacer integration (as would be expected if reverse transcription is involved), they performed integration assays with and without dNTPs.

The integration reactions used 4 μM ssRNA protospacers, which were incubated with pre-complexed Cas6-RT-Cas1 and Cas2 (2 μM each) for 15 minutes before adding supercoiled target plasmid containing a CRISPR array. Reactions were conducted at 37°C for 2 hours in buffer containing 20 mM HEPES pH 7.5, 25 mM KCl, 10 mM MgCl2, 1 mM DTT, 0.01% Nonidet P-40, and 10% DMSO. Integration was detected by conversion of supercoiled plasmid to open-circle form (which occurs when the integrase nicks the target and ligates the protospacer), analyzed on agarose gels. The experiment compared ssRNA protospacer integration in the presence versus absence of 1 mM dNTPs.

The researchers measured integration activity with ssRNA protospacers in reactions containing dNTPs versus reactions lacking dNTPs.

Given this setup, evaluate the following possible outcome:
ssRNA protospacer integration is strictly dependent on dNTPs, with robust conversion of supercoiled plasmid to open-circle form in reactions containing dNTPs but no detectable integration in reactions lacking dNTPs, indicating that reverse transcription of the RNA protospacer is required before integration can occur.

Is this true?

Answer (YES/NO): NO